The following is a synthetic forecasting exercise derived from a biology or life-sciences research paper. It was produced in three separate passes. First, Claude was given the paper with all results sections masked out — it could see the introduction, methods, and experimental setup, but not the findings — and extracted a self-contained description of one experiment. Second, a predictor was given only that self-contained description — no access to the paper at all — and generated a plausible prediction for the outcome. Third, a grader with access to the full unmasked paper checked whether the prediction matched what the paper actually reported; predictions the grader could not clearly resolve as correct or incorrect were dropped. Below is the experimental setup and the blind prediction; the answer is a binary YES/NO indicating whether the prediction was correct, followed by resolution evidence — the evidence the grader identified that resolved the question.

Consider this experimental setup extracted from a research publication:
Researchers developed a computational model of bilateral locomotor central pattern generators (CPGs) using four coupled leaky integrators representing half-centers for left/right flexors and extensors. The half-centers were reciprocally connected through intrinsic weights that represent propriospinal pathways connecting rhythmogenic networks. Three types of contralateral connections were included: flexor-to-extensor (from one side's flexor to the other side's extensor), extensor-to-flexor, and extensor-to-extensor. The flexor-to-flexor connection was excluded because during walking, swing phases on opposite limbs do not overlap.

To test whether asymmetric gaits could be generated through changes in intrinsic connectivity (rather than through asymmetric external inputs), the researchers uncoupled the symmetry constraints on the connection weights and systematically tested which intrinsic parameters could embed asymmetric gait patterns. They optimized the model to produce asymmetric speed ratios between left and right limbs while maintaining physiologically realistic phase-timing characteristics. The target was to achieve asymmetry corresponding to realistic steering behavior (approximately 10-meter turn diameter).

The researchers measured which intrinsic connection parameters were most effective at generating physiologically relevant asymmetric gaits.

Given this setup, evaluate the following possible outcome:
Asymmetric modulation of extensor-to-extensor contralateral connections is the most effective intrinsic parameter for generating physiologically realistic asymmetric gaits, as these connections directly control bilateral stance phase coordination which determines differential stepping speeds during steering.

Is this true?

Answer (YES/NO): NO